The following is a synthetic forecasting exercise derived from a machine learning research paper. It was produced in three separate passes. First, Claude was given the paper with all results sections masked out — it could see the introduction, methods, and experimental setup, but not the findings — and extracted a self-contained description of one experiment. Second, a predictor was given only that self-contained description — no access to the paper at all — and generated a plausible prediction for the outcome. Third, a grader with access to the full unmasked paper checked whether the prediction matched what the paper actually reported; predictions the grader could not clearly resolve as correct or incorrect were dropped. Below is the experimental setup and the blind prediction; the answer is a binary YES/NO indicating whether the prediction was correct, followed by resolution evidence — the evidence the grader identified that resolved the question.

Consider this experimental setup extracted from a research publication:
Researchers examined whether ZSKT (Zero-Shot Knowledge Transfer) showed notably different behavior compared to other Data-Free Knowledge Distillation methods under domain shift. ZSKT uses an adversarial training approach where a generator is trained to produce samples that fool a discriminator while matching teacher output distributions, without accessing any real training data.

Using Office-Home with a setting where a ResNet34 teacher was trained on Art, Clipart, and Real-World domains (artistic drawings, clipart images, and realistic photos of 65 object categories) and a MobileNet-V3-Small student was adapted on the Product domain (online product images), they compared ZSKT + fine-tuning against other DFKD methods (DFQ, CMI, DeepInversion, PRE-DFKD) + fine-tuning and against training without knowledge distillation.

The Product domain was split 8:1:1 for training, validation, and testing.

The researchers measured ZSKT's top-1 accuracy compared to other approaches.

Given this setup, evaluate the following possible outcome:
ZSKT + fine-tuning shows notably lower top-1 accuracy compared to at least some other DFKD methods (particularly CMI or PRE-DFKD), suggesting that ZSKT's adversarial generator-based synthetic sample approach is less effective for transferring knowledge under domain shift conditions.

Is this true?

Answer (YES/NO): YES